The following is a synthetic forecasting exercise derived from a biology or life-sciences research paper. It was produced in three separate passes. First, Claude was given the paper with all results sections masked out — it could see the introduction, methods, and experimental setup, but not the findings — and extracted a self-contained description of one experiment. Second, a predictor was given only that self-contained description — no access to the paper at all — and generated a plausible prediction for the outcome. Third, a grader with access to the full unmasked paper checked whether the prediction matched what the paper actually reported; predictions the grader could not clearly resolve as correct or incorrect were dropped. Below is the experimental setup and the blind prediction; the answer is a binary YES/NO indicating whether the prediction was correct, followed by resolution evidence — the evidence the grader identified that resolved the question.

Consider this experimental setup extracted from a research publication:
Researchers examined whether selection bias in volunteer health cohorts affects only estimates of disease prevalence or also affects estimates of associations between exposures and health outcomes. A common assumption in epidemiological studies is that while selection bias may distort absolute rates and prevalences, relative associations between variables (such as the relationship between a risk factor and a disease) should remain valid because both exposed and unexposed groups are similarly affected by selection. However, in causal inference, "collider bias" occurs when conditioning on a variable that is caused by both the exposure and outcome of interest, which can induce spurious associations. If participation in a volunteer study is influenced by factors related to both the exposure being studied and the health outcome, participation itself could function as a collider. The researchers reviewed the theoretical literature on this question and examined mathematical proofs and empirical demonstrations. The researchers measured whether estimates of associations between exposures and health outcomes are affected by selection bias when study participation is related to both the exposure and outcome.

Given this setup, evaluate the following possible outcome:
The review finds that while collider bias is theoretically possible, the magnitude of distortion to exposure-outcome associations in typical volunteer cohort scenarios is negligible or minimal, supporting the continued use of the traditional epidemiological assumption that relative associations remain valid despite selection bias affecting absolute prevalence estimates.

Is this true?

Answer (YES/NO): NO